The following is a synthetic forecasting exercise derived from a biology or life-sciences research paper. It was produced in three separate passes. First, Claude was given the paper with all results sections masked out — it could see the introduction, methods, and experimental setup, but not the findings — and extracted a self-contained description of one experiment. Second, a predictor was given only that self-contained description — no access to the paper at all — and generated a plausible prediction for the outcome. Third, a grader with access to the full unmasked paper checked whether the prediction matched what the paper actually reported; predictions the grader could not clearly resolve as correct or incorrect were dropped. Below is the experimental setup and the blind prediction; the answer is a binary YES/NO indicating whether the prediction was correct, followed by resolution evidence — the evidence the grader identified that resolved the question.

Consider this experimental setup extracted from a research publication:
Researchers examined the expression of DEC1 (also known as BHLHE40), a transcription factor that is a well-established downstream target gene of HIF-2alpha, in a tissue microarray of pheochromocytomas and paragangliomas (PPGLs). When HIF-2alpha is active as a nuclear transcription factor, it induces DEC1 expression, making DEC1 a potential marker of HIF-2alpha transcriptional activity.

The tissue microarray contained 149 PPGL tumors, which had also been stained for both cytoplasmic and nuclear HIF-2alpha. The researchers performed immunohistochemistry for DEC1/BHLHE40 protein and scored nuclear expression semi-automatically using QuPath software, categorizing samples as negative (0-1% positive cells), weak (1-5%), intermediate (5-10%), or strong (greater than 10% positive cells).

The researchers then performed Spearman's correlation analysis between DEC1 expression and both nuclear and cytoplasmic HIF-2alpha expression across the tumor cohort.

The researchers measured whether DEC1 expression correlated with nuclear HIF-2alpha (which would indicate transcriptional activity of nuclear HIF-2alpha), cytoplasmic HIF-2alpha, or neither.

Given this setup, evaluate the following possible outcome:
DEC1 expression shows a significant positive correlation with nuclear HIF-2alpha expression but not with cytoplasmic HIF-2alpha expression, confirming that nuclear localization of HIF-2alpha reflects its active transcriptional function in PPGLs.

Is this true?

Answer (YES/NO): NO